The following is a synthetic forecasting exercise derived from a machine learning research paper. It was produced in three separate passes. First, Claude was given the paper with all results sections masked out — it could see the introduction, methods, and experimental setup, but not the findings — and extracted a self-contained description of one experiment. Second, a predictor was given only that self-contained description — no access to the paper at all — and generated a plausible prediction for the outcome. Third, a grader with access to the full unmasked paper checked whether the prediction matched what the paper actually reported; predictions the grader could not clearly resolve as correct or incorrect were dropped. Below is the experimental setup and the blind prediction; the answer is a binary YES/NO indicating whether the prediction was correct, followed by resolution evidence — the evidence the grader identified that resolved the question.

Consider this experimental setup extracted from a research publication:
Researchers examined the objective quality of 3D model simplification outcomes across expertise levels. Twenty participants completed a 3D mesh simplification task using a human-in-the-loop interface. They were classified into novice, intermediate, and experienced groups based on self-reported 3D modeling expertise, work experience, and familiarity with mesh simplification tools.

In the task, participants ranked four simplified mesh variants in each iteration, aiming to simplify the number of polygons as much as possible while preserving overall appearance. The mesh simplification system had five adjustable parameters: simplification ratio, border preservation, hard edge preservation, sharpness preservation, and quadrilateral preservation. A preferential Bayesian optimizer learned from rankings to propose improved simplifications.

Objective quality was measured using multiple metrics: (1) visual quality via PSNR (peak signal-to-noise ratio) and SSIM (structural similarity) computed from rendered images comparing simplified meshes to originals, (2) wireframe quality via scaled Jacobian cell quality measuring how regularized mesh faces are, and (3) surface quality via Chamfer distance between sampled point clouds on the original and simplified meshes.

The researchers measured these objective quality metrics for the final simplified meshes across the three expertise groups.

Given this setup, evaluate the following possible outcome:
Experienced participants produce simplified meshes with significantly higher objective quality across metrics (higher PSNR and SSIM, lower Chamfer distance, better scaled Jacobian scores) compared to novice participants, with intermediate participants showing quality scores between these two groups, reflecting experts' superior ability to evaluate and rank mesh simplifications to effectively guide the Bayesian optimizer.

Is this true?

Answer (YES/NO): NO